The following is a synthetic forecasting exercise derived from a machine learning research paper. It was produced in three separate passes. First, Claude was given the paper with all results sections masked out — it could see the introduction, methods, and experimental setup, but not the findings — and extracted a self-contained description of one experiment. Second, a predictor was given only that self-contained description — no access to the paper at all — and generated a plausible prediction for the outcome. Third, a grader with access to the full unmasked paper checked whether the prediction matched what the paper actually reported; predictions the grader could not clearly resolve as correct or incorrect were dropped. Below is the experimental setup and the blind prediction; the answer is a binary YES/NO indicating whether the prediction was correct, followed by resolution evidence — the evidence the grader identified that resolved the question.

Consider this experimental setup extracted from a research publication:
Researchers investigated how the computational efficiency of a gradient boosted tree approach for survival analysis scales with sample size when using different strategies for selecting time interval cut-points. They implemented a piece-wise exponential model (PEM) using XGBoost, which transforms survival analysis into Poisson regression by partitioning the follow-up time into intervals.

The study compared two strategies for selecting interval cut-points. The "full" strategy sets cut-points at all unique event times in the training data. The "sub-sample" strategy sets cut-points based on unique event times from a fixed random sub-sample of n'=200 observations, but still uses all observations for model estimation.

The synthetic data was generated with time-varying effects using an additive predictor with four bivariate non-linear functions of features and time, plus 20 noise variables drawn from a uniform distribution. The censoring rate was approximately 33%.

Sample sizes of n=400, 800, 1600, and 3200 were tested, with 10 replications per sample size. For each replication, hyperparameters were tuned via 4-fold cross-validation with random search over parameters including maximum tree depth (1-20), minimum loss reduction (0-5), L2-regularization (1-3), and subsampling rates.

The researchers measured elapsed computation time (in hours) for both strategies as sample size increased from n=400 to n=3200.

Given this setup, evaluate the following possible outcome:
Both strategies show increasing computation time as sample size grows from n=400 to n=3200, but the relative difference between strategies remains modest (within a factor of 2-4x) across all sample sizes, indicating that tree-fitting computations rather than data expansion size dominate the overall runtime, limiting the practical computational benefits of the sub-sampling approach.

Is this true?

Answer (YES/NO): NO